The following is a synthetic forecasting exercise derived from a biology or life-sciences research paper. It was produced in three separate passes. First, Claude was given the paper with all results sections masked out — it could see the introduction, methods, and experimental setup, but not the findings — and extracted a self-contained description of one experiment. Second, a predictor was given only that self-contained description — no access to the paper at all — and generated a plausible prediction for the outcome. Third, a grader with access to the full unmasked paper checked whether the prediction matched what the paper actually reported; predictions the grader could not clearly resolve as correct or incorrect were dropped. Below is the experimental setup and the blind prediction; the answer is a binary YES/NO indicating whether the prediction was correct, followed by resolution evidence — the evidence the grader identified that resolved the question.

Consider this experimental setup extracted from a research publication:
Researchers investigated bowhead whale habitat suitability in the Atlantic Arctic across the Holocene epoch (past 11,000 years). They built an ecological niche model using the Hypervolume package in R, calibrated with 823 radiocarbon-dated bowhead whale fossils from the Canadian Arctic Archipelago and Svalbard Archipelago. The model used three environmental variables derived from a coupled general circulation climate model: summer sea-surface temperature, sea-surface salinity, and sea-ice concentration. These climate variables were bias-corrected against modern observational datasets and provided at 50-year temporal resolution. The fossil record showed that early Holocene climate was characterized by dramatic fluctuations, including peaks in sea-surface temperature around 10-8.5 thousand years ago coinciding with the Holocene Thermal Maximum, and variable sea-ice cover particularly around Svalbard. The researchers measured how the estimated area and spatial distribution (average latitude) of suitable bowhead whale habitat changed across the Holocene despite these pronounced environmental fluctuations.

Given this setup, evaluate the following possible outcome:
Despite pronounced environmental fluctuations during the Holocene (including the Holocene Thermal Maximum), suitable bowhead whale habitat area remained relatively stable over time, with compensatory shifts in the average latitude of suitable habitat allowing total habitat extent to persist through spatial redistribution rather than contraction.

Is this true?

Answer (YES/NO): NO